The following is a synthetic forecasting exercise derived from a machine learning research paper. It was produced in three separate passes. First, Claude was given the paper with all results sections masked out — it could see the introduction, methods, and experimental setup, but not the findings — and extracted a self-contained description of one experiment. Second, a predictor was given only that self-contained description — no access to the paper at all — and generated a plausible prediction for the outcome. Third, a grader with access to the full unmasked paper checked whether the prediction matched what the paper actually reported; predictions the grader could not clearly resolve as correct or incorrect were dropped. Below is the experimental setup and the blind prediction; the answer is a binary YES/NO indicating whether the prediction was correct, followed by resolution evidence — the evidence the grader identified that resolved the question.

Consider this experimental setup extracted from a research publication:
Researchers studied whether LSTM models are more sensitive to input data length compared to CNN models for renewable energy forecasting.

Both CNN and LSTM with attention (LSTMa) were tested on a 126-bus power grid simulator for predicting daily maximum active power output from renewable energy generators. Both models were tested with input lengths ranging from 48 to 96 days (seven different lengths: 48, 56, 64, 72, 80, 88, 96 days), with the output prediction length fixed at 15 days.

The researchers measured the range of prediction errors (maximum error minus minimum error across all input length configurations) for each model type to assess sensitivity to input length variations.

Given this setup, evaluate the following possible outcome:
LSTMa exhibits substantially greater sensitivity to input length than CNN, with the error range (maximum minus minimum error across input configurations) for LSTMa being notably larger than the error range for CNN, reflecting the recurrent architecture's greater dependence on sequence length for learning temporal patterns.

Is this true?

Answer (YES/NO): YES